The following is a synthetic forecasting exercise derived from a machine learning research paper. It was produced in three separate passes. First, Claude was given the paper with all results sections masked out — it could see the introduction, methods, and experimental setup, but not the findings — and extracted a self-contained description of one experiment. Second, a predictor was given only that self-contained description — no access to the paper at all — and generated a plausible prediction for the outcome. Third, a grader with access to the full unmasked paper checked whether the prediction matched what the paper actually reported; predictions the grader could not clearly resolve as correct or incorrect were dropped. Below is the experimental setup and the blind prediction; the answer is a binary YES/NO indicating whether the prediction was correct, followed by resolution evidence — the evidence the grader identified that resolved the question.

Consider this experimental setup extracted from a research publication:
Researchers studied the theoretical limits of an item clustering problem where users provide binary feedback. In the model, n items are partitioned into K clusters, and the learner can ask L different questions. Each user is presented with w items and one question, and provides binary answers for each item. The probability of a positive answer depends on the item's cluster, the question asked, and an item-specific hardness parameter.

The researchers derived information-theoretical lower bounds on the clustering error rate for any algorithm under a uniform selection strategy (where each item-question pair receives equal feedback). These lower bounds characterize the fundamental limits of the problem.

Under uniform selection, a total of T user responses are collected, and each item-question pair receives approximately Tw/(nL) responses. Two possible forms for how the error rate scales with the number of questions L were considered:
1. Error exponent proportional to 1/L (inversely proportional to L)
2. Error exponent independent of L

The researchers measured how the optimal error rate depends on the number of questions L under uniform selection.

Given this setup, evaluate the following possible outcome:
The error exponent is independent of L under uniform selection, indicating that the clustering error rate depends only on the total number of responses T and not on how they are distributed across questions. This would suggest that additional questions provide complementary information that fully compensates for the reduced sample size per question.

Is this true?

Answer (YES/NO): NO